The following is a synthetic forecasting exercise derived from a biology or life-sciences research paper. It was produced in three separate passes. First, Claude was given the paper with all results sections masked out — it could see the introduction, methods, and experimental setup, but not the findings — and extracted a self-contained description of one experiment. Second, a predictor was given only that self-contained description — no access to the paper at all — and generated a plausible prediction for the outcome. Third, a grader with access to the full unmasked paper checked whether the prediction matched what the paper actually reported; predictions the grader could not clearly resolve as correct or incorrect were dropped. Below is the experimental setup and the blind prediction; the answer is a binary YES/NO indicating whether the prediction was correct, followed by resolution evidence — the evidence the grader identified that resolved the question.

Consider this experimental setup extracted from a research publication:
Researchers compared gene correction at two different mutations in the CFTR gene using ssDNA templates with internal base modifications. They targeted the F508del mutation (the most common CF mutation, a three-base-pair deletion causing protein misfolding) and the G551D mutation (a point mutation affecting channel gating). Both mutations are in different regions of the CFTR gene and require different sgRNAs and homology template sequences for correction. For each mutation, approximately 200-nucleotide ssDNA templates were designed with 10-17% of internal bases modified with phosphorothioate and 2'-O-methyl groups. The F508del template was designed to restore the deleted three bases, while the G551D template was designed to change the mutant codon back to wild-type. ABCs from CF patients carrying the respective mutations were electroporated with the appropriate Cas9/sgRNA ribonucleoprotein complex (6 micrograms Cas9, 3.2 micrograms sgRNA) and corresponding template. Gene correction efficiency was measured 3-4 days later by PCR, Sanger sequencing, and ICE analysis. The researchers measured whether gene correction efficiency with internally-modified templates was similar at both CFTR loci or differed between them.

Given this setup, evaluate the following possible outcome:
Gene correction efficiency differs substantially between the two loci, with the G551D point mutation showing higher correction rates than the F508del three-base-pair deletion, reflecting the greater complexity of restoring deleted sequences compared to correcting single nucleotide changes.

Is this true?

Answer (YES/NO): NO